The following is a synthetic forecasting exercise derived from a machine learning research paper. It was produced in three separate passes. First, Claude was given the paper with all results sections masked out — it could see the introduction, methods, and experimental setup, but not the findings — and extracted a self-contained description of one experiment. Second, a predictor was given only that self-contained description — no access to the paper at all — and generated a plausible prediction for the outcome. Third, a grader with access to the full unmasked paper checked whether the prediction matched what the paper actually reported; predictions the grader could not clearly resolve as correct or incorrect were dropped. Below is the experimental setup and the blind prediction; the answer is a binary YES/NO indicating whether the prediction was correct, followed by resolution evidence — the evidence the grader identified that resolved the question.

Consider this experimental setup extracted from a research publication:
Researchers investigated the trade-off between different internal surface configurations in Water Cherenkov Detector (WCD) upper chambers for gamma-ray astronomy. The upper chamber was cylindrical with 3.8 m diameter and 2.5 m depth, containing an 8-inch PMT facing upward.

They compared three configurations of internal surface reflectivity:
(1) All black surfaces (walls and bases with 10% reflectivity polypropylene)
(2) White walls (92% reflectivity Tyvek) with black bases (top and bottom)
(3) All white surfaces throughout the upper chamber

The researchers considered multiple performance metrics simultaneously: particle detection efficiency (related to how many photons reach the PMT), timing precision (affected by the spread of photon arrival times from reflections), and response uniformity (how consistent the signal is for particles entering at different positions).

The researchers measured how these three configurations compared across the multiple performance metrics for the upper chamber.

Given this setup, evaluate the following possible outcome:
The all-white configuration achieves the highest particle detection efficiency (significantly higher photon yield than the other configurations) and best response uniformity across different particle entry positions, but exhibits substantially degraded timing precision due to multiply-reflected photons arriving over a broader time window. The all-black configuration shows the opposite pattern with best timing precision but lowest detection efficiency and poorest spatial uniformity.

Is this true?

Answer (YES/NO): YES